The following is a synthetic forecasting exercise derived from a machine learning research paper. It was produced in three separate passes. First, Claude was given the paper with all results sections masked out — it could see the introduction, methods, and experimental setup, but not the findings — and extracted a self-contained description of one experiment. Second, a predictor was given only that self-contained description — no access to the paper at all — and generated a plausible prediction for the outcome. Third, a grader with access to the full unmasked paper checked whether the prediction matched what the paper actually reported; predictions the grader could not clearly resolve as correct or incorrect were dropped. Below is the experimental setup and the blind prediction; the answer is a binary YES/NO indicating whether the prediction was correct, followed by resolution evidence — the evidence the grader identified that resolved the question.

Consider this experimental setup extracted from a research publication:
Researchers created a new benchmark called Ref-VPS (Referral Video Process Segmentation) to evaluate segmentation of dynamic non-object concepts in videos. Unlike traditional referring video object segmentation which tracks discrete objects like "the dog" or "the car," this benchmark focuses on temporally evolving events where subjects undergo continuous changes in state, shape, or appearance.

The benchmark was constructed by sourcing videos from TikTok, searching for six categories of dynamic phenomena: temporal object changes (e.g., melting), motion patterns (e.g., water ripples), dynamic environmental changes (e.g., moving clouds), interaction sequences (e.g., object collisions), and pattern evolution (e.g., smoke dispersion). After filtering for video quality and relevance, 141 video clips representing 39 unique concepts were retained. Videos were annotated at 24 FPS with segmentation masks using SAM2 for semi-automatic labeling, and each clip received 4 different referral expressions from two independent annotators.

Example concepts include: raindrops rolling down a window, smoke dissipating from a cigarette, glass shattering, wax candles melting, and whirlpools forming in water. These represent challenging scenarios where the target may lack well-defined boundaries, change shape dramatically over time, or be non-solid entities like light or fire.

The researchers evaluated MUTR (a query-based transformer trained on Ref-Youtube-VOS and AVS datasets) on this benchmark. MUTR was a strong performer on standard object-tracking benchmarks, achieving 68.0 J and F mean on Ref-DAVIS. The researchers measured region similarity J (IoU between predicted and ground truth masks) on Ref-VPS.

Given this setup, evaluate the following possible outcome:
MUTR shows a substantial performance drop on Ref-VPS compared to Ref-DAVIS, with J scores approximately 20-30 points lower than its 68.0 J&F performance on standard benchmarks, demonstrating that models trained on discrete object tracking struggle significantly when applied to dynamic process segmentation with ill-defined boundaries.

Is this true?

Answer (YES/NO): NO